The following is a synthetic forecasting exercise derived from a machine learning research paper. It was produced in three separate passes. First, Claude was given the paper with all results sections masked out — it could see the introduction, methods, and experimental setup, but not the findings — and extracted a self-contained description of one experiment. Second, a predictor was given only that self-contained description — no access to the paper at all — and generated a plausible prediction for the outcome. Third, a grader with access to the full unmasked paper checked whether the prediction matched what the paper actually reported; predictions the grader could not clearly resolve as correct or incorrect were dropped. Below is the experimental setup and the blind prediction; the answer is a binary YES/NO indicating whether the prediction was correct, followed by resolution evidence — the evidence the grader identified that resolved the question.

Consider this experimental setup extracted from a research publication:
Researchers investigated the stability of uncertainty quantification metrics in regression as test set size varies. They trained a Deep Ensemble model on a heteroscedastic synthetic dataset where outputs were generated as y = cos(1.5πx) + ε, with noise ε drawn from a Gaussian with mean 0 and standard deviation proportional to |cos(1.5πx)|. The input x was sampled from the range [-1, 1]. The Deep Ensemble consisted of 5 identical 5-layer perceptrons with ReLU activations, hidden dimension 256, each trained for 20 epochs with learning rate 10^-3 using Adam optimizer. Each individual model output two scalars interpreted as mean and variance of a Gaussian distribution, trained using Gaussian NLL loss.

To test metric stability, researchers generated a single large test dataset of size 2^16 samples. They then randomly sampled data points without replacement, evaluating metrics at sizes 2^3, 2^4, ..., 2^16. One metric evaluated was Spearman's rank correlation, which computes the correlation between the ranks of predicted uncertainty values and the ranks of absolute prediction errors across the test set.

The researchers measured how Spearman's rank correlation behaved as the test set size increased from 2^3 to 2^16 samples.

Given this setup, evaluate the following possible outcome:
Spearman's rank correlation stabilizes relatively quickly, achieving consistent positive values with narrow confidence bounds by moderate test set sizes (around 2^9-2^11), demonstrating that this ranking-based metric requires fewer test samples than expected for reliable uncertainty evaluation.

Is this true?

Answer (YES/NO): NO